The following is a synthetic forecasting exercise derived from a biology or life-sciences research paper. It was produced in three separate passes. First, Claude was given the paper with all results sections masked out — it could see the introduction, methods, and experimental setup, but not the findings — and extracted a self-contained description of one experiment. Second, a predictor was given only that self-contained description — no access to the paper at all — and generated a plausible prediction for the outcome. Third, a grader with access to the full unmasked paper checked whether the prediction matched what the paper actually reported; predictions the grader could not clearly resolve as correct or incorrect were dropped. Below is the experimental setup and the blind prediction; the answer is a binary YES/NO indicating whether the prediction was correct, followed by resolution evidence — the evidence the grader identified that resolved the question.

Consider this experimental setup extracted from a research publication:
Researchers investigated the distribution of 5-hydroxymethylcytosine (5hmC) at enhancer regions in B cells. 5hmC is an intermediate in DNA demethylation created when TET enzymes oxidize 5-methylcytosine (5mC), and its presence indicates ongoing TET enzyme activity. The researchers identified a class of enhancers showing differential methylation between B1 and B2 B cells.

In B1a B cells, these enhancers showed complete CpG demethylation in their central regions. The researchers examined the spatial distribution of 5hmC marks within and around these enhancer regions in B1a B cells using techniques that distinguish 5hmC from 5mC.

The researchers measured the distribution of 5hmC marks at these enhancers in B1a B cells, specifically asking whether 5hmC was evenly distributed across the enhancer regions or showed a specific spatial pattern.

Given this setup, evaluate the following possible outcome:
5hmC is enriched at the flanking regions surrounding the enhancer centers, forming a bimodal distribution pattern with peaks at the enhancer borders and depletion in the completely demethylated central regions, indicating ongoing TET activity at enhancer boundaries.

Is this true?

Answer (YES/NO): YES